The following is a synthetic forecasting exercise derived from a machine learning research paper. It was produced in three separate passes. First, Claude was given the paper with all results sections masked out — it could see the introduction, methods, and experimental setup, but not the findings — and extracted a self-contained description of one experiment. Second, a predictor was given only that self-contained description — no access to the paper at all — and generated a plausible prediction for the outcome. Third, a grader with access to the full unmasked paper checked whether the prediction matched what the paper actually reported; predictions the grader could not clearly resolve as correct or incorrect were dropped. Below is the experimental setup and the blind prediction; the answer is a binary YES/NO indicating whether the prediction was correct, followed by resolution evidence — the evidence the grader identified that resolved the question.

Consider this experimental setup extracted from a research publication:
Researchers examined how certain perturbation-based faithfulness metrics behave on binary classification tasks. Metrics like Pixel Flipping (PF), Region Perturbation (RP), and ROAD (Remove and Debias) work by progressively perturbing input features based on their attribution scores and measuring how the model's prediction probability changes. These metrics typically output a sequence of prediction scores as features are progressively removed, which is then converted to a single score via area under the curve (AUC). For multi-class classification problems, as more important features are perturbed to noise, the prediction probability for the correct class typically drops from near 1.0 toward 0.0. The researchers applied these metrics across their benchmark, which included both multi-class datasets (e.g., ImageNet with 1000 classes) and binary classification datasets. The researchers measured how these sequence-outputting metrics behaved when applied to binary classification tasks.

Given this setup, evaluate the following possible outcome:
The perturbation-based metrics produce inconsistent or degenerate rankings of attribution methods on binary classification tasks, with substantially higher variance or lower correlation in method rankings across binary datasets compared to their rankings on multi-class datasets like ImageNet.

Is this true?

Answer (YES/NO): NO